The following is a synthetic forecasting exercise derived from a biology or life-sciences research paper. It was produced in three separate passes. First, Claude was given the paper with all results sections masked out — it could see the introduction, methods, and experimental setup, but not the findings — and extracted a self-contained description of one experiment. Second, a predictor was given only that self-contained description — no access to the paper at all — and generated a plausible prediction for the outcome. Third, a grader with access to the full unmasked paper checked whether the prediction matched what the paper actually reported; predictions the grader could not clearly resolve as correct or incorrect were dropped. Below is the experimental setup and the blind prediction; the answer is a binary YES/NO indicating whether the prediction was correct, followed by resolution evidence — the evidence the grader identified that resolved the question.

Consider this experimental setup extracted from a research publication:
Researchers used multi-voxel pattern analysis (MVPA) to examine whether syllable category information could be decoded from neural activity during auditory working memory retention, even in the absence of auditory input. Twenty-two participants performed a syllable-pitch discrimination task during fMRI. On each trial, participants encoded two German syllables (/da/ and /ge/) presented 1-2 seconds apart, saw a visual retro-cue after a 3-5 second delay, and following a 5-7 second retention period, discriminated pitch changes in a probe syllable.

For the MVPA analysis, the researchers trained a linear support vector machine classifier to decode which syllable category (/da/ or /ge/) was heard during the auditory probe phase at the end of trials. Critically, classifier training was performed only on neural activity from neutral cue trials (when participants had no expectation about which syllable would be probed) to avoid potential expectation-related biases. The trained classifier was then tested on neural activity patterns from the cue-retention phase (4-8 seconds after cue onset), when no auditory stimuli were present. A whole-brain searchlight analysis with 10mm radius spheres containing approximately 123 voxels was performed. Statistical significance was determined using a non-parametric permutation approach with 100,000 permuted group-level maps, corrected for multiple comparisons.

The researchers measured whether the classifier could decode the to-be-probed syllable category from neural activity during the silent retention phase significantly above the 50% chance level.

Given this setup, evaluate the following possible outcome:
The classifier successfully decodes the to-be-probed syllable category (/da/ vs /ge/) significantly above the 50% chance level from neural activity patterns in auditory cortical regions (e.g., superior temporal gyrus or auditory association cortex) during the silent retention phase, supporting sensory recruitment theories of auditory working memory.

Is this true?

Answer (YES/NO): YES